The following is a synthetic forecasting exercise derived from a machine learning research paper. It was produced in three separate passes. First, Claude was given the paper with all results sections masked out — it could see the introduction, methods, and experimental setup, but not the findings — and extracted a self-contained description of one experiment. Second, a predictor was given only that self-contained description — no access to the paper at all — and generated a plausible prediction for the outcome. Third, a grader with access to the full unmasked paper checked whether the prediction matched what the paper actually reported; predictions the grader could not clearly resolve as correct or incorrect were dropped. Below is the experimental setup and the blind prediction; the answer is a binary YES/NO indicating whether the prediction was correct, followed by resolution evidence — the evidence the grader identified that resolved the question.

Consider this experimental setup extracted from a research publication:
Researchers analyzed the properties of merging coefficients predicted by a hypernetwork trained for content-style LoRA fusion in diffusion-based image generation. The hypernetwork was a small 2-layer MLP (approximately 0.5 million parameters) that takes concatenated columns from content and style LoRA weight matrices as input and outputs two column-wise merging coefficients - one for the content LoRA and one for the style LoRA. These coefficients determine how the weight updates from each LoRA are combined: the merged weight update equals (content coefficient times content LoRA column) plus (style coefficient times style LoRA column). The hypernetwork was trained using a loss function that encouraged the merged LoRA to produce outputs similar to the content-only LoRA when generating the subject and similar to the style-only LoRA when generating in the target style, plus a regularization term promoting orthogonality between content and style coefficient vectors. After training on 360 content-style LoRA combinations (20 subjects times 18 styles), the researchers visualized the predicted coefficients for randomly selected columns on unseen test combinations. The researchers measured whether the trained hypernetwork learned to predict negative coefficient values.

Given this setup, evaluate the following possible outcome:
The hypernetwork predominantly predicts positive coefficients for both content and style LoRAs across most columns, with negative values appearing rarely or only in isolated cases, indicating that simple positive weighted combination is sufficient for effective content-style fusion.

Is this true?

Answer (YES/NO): NO